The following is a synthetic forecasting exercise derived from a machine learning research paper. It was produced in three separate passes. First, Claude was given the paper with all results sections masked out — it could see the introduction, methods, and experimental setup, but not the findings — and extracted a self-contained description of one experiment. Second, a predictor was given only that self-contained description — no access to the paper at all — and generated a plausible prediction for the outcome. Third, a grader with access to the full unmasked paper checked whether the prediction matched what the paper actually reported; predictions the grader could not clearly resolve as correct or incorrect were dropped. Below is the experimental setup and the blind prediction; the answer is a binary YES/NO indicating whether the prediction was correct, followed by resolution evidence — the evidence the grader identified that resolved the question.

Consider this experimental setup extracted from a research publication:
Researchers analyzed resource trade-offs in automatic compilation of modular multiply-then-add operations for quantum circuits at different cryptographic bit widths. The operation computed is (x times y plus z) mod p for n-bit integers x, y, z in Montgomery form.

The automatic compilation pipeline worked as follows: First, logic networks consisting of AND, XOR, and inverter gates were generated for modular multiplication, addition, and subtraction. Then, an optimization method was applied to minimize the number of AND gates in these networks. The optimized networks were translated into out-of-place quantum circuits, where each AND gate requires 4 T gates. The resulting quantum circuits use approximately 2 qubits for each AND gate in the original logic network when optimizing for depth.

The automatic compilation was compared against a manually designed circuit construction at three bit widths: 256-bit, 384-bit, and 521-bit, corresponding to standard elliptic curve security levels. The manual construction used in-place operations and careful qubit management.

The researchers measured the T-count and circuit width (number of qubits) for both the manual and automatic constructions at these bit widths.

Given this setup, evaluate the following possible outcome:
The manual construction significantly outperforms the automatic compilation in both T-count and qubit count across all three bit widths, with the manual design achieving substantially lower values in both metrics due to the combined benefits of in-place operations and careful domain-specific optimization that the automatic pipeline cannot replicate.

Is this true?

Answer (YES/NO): NO